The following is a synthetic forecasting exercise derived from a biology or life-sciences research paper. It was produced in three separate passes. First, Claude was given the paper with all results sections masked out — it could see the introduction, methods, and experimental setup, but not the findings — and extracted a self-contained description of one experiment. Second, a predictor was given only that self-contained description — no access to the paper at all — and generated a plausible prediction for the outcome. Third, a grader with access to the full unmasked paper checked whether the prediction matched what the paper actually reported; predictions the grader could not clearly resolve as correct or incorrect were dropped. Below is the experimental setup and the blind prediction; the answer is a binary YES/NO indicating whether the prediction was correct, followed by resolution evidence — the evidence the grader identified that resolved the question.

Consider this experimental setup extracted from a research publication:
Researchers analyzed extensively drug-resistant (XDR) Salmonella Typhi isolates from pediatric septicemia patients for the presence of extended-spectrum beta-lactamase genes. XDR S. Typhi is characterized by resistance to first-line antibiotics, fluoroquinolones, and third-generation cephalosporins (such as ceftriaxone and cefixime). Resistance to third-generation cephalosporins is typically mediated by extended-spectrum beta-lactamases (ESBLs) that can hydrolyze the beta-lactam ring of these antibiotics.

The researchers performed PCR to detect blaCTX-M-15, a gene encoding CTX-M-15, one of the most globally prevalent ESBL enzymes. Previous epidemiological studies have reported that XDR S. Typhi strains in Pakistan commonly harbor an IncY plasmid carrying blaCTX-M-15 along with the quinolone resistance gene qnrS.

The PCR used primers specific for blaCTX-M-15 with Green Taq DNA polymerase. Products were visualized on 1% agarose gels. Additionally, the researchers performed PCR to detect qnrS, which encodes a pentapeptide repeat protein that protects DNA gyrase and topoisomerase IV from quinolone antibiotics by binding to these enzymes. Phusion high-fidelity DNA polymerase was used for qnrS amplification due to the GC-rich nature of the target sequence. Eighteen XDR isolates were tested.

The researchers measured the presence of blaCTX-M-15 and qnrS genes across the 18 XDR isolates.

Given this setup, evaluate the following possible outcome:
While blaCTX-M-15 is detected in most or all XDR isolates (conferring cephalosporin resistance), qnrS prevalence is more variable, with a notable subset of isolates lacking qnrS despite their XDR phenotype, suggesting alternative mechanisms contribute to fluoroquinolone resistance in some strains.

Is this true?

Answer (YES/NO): NO